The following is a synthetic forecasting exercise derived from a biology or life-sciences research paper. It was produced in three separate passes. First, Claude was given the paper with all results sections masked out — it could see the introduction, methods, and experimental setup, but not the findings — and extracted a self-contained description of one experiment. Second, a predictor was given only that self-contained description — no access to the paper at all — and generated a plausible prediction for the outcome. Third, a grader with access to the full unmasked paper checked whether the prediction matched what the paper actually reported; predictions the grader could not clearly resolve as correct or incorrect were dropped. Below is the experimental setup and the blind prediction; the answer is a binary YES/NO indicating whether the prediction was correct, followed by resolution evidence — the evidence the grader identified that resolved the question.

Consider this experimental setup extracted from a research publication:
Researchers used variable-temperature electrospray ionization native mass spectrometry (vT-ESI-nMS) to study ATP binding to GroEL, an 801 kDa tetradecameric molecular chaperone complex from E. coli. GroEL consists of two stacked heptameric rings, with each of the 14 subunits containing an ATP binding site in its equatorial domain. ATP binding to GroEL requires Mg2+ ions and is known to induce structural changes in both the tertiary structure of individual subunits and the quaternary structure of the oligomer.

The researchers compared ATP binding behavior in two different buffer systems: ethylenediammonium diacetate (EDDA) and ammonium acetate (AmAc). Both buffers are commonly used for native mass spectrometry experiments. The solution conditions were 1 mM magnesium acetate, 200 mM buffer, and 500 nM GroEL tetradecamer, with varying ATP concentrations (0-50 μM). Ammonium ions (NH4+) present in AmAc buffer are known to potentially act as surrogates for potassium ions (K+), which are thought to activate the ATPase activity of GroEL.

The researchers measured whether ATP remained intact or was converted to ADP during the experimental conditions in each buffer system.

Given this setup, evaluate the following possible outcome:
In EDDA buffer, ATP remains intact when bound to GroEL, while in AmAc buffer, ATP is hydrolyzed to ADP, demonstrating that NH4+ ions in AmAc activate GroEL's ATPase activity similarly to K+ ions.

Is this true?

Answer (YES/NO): YES